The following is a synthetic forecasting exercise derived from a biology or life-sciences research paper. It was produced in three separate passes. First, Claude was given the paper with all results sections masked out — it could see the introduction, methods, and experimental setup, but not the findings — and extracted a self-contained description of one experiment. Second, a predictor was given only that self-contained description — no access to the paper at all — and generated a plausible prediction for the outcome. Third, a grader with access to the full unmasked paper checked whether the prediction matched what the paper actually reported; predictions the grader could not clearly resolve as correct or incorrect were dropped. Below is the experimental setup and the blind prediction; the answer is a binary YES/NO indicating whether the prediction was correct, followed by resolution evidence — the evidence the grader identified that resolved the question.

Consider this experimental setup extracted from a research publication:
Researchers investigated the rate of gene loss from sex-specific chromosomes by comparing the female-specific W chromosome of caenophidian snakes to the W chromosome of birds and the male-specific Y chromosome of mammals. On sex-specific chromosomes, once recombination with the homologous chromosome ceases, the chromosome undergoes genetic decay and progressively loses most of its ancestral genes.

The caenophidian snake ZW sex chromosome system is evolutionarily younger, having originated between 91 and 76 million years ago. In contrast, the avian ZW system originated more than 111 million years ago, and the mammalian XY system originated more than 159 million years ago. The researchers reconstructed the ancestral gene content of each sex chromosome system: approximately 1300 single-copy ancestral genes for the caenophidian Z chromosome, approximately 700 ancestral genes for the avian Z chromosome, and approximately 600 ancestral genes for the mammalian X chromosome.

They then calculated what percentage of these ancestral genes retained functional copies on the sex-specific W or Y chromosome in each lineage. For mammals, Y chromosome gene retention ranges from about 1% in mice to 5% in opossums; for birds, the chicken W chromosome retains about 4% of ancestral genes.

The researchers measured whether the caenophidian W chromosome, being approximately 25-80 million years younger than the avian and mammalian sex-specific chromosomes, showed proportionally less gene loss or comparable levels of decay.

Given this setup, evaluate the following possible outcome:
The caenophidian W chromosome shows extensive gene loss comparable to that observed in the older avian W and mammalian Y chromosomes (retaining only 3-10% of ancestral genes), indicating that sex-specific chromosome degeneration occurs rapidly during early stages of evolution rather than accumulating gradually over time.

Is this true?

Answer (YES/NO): YES